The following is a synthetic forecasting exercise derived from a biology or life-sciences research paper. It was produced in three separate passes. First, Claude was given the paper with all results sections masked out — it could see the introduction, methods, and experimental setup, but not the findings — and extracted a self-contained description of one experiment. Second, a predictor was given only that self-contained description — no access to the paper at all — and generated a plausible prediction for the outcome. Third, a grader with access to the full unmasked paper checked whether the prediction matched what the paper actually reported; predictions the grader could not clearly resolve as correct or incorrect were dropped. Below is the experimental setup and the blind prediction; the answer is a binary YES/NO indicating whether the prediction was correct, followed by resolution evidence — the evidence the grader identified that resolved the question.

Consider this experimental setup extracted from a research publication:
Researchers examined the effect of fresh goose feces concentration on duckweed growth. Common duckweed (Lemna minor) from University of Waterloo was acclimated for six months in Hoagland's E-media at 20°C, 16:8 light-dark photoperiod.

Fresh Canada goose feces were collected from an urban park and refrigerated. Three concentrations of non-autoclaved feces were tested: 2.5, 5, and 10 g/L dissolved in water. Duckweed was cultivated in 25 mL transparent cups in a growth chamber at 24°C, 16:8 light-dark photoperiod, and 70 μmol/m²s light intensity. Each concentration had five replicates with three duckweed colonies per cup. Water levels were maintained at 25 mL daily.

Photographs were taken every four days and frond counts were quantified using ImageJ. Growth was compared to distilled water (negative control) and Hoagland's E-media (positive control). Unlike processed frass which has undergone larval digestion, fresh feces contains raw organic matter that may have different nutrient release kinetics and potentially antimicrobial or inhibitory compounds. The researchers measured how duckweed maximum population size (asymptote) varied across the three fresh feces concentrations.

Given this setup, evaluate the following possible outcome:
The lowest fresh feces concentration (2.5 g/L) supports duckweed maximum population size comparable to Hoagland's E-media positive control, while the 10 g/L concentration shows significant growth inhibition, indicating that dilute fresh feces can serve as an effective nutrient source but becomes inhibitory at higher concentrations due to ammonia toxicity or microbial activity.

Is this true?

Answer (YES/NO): NO